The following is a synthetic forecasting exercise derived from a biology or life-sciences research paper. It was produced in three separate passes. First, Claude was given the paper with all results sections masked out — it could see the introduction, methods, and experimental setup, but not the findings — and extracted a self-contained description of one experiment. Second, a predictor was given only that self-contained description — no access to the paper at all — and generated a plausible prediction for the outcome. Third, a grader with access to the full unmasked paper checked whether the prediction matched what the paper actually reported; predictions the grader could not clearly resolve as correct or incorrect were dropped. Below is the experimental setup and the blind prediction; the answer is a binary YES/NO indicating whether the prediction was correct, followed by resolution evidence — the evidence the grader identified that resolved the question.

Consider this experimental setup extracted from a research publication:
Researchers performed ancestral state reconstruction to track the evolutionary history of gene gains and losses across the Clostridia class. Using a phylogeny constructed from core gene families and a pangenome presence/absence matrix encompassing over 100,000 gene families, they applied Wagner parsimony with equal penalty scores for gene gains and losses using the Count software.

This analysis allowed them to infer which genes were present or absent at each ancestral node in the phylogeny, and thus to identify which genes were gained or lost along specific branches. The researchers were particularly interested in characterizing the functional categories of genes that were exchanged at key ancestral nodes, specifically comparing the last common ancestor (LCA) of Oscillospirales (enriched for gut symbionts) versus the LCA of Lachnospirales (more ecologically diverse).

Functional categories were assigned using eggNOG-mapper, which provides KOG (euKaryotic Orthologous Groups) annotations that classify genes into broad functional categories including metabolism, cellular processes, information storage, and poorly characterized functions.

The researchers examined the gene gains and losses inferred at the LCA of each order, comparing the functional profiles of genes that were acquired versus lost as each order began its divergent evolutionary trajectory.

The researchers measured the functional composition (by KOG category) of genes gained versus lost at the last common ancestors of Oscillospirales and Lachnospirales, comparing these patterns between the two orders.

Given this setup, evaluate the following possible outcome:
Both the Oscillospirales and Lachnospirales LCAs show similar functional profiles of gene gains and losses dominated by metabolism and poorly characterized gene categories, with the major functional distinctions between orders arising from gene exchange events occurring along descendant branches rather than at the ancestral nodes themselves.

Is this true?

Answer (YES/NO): NO